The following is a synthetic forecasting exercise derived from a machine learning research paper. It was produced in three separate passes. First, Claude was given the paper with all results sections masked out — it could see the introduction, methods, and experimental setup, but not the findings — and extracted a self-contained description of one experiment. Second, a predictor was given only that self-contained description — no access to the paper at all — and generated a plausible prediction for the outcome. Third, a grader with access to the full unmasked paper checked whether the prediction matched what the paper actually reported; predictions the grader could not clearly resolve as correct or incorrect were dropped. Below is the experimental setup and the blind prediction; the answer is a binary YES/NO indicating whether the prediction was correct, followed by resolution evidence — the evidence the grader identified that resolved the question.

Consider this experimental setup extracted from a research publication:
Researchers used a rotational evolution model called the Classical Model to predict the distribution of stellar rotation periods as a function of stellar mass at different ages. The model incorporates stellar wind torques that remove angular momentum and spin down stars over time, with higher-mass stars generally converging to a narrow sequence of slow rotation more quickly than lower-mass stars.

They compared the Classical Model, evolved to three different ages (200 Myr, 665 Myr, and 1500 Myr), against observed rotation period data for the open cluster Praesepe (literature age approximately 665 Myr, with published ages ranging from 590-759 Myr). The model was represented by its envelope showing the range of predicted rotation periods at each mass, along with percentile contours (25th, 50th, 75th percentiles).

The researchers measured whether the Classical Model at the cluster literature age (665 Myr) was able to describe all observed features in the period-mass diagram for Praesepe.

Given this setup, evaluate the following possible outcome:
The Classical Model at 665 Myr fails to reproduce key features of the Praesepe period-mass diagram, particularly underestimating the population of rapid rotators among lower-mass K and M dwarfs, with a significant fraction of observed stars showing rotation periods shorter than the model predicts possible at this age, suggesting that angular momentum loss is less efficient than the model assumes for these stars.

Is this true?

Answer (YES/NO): NO